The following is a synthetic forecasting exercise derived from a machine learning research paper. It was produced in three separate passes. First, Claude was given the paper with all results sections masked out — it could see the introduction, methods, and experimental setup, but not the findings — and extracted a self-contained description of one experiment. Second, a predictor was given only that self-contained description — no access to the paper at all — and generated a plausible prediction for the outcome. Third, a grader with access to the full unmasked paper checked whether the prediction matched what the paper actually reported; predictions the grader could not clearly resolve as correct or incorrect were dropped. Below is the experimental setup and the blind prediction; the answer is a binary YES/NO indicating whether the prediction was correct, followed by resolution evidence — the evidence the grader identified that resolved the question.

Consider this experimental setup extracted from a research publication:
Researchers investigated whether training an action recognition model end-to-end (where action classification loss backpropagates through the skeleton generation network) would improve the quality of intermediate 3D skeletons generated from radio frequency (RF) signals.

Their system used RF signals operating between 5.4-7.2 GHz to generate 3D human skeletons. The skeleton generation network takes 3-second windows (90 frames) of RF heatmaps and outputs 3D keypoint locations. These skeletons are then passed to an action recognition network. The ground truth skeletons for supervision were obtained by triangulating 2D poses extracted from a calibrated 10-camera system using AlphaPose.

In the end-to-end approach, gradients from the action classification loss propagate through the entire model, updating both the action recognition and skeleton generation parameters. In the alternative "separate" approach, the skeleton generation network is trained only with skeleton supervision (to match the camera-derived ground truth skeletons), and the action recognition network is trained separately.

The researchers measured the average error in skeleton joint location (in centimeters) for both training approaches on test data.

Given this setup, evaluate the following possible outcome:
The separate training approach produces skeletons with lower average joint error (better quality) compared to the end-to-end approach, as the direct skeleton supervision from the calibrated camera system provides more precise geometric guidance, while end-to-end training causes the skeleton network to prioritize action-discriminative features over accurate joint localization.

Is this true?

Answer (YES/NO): NO